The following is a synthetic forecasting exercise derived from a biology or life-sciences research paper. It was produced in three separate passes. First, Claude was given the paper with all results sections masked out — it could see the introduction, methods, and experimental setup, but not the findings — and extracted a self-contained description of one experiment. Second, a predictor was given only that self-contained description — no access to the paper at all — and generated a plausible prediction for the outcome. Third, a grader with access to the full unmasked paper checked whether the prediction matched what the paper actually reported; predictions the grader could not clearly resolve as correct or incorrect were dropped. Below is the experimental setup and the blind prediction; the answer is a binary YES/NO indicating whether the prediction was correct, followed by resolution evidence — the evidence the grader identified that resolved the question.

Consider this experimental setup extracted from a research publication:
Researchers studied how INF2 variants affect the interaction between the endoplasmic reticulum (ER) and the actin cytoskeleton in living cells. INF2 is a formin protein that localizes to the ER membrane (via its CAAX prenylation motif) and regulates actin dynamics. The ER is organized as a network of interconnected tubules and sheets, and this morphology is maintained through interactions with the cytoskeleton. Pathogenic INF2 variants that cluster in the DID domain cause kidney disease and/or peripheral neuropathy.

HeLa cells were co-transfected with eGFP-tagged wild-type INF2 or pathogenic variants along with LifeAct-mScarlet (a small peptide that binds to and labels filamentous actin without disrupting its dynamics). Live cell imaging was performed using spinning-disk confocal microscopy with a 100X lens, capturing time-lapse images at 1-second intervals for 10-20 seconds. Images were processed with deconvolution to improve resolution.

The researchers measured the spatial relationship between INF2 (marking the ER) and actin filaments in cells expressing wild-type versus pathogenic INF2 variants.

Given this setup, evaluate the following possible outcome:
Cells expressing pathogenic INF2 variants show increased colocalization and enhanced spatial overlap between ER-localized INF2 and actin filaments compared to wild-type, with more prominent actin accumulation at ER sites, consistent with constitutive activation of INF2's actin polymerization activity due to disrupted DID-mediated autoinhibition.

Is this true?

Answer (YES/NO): NO